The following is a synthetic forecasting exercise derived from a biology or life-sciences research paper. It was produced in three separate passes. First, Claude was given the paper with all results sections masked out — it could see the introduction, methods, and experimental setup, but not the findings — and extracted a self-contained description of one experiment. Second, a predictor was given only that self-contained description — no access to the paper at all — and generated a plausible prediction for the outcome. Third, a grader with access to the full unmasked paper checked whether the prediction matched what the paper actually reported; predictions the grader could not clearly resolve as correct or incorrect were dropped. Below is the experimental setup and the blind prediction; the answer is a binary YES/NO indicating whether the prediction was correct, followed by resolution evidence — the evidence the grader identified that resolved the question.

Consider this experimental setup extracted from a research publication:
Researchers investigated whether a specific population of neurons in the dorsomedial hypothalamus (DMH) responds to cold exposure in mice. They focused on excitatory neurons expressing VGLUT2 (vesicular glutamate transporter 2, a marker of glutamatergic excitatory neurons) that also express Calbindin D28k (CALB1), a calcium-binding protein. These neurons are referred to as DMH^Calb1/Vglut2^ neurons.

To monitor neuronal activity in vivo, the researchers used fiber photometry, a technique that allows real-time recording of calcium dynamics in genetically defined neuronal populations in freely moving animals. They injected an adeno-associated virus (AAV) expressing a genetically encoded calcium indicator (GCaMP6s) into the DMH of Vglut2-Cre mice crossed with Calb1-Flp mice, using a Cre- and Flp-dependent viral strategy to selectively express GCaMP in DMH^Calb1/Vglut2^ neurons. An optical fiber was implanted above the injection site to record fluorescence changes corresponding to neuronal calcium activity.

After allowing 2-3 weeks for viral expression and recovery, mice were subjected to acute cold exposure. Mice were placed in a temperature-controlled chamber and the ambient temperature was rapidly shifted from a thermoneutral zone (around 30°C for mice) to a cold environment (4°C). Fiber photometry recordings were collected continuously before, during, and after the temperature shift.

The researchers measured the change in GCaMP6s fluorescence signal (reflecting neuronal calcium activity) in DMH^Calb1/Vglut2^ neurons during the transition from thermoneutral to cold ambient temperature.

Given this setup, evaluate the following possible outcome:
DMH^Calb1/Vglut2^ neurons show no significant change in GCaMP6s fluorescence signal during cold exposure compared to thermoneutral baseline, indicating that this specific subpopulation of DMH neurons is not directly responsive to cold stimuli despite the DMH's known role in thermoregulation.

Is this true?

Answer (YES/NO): NO